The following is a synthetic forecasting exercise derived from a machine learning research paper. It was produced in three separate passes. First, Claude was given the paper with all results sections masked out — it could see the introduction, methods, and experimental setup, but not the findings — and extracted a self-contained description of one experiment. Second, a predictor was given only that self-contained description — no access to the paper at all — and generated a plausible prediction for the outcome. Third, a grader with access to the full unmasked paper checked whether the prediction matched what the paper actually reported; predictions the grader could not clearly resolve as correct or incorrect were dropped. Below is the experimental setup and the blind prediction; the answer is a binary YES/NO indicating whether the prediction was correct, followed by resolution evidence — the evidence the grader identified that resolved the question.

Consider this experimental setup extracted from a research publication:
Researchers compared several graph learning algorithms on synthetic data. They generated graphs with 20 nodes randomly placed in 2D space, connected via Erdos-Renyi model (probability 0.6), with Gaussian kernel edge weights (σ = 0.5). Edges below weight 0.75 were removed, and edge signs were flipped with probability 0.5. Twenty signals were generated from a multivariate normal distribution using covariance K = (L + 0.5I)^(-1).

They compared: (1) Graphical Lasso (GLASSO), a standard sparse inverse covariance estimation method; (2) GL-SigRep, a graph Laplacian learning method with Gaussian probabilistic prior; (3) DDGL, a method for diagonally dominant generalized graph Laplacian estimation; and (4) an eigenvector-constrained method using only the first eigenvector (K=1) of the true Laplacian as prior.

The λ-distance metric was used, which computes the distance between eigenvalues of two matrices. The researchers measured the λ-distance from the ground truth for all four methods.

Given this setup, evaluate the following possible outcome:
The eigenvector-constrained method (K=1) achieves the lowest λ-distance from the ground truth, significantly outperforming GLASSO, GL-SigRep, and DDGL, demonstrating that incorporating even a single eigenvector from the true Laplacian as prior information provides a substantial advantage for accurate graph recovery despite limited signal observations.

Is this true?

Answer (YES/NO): NO